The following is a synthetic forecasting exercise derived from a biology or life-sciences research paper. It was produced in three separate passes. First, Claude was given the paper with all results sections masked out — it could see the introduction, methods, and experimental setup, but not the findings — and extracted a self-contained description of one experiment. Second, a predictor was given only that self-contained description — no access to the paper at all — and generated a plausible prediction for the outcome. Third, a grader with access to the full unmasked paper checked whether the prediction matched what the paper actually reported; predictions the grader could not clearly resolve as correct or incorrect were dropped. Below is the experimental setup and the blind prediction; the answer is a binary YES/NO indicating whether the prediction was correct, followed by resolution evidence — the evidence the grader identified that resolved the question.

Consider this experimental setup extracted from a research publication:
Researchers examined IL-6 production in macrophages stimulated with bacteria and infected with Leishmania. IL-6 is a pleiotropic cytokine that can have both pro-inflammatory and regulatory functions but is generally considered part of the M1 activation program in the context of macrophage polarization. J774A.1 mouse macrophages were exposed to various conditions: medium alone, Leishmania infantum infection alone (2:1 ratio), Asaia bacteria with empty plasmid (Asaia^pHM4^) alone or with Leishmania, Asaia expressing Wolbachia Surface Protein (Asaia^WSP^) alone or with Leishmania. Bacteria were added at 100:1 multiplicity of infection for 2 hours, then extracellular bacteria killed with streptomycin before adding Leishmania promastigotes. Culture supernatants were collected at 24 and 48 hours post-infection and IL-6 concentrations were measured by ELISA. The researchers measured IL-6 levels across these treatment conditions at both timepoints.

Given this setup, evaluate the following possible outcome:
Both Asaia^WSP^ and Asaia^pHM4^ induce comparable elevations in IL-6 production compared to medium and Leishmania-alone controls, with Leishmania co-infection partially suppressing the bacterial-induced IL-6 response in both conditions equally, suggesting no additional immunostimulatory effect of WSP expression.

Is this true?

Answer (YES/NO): NO